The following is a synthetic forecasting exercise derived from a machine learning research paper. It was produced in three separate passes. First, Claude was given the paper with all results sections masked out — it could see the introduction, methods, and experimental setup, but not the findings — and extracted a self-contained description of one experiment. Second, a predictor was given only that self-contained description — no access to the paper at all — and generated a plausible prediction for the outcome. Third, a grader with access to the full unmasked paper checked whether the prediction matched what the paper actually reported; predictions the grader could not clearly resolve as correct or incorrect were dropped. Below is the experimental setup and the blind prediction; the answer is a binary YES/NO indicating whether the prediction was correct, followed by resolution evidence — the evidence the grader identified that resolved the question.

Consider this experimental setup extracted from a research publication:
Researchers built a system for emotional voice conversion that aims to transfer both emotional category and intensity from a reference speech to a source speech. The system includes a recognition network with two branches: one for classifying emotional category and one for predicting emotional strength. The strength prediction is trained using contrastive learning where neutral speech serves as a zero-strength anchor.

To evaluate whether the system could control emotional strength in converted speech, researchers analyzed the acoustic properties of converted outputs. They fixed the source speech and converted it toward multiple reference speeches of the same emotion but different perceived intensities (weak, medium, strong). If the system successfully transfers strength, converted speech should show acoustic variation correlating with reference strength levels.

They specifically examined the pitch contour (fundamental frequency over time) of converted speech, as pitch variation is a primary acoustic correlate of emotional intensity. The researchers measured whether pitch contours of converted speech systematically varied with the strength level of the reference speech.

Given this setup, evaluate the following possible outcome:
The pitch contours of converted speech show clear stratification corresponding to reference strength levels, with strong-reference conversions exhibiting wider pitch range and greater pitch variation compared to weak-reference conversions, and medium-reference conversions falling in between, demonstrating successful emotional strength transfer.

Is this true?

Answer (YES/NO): YES